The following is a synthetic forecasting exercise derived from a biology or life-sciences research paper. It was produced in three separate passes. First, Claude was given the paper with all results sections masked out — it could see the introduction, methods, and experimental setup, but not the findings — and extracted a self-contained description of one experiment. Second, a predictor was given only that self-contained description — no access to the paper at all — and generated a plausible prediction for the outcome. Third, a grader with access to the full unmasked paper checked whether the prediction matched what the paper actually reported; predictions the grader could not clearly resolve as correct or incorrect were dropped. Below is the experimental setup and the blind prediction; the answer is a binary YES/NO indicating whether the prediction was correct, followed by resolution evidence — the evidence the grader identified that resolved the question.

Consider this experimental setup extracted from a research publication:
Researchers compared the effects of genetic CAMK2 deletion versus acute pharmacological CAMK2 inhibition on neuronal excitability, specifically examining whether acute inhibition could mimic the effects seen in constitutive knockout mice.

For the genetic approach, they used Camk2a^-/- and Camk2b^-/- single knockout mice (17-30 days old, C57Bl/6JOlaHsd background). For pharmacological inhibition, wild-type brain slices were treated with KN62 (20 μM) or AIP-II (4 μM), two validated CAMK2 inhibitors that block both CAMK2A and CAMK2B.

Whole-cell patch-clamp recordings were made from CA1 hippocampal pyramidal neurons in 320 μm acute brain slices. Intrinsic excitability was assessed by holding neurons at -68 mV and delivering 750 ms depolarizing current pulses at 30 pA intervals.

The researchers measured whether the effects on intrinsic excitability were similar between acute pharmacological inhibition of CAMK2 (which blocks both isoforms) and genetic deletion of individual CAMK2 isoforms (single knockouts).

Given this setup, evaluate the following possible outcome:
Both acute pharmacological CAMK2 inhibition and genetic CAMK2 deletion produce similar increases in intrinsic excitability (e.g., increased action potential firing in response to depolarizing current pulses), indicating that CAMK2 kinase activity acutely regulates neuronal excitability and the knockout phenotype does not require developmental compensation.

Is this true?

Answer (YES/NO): NO